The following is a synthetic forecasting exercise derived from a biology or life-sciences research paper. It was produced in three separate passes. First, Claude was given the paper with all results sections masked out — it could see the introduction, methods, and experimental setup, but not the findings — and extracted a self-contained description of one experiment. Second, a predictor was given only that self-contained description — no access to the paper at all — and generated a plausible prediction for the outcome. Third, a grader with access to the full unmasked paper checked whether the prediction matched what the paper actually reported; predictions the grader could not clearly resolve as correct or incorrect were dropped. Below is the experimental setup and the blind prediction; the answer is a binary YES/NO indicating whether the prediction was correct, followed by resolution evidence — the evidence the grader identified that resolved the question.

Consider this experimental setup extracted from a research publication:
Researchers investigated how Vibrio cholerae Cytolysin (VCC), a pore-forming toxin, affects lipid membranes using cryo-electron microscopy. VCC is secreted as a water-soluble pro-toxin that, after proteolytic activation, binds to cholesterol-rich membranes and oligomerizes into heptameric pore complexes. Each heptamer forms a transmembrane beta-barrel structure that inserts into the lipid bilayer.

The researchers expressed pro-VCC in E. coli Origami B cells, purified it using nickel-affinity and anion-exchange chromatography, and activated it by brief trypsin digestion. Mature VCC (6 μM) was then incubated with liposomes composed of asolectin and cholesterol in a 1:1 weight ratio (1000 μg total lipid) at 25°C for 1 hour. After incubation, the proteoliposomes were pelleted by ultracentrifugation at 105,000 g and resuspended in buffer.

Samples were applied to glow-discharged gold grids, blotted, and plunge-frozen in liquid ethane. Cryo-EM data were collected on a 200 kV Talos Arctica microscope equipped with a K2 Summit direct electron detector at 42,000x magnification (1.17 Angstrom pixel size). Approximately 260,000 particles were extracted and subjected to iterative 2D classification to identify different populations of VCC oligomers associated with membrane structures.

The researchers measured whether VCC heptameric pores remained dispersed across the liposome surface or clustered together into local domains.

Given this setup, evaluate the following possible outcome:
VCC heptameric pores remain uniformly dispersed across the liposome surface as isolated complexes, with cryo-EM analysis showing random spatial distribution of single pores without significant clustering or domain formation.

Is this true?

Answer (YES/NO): NO